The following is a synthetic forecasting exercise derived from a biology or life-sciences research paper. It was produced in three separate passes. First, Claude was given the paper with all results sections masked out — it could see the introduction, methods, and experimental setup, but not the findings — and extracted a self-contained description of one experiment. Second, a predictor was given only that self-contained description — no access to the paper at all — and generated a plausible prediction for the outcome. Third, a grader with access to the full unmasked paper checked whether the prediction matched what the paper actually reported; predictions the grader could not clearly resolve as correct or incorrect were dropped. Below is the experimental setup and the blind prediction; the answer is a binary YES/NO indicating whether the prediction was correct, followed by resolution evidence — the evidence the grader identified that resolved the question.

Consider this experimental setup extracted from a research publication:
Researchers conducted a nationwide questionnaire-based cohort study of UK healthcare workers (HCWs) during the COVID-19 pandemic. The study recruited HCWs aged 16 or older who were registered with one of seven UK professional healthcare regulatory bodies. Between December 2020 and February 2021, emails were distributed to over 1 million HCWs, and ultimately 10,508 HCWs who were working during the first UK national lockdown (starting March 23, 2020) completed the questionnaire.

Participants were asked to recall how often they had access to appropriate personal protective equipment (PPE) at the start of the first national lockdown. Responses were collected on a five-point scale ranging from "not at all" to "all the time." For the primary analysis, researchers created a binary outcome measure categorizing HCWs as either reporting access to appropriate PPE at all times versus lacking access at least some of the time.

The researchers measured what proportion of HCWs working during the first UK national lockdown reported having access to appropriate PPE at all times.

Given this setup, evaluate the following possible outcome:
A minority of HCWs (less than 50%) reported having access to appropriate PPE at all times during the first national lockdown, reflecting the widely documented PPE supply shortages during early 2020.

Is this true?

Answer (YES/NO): YES